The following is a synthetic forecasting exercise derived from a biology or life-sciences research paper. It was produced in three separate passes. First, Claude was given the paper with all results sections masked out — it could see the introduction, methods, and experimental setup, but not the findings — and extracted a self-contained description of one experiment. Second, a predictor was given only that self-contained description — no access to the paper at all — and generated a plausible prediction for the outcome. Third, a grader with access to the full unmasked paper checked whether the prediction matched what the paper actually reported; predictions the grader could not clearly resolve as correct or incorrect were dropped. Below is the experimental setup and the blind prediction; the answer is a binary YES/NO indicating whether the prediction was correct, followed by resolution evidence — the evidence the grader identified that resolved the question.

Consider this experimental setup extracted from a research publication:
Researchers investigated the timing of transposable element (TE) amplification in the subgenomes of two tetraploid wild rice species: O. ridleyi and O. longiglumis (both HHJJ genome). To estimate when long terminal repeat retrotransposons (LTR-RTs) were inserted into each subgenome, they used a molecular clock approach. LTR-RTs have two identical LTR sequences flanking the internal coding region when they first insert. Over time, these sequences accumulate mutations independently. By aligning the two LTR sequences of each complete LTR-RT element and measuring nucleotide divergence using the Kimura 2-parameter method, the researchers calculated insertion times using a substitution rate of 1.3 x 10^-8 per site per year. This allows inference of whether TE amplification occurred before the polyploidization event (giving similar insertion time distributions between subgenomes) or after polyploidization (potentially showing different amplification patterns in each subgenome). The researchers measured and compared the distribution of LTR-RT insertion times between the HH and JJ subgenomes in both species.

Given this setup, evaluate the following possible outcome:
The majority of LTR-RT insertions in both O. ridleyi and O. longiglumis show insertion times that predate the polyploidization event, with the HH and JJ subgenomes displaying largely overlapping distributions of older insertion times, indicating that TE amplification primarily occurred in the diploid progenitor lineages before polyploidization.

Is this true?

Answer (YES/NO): NO